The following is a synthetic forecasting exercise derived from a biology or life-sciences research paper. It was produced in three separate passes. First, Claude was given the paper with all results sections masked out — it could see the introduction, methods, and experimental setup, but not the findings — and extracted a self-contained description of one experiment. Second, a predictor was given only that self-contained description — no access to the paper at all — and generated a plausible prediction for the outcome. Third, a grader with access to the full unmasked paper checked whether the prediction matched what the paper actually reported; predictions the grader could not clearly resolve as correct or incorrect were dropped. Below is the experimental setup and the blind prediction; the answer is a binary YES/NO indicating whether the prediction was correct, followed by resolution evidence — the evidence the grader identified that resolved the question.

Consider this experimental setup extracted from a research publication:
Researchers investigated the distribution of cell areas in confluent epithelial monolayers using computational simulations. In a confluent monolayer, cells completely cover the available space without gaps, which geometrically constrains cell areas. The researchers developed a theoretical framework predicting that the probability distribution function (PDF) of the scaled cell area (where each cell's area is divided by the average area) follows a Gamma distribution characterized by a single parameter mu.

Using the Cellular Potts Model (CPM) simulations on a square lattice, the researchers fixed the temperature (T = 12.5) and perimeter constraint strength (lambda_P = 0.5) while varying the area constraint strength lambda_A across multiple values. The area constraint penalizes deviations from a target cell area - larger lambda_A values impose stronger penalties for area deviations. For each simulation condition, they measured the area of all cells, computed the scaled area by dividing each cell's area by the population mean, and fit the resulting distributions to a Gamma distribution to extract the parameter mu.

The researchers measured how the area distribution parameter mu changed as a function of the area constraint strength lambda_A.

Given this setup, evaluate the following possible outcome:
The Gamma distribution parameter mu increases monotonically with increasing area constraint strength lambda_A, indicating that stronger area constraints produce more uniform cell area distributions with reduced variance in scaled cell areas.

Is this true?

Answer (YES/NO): YES